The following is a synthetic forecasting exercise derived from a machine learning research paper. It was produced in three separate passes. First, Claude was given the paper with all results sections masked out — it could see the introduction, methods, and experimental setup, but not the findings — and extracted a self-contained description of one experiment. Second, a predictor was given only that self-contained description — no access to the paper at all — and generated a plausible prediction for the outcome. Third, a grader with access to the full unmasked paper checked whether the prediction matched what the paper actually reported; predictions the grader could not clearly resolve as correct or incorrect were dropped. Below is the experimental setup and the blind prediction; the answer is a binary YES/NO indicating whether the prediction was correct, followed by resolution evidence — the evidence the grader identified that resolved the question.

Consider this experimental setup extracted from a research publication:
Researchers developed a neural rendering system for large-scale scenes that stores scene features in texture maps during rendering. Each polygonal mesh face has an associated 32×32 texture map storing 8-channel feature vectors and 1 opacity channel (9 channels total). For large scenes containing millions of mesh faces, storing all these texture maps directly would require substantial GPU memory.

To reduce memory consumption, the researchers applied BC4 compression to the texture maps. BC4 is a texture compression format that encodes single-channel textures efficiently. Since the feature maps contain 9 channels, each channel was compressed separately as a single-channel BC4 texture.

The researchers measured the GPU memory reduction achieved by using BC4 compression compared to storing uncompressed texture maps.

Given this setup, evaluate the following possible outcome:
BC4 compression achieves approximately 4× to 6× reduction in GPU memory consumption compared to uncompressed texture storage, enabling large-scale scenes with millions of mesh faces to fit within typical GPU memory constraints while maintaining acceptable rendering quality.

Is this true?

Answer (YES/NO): NO